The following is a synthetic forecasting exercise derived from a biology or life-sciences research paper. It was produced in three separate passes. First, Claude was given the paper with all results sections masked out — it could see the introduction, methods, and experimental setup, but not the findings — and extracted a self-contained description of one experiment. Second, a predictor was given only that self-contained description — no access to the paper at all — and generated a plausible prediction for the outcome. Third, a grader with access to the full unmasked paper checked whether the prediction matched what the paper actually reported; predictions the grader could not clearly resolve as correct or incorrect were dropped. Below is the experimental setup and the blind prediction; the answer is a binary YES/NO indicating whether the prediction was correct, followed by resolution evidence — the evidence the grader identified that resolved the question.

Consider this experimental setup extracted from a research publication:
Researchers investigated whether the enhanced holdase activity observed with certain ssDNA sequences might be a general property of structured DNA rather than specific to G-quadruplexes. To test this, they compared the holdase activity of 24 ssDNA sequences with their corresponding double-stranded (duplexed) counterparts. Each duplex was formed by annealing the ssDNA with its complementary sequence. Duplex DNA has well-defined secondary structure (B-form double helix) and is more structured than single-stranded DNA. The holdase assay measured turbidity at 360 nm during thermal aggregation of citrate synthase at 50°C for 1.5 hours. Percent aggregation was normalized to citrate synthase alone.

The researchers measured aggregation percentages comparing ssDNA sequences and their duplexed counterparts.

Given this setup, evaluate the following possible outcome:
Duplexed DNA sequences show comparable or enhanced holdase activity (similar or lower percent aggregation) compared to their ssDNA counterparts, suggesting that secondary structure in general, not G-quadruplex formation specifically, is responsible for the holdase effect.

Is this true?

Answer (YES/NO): NO